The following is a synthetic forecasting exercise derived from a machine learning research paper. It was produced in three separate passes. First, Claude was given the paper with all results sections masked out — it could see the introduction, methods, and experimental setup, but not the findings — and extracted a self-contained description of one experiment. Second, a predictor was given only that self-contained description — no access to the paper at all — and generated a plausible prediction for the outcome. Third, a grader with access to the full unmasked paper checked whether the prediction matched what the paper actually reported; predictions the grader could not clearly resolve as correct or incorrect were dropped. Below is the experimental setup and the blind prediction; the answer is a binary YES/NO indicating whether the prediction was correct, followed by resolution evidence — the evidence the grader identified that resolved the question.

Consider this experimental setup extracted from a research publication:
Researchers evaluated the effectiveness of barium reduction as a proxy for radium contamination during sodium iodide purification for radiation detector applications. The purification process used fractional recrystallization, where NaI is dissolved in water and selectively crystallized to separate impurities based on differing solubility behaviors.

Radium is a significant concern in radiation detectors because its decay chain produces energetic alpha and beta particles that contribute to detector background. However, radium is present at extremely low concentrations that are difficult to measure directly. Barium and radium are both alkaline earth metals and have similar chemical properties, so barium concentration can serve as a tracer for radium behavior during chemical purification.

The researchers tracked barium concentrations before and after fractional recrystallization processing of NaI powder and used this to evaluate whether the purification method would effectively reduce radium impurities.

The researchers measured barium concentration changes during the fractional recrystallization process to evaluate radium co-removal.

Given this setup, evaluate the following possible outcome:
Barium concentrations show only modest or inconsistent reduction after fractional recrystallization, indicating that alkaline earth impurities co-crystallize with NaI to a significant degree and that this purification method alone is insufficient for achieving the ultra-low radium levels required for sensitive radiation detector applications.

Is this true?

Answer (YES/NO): NO